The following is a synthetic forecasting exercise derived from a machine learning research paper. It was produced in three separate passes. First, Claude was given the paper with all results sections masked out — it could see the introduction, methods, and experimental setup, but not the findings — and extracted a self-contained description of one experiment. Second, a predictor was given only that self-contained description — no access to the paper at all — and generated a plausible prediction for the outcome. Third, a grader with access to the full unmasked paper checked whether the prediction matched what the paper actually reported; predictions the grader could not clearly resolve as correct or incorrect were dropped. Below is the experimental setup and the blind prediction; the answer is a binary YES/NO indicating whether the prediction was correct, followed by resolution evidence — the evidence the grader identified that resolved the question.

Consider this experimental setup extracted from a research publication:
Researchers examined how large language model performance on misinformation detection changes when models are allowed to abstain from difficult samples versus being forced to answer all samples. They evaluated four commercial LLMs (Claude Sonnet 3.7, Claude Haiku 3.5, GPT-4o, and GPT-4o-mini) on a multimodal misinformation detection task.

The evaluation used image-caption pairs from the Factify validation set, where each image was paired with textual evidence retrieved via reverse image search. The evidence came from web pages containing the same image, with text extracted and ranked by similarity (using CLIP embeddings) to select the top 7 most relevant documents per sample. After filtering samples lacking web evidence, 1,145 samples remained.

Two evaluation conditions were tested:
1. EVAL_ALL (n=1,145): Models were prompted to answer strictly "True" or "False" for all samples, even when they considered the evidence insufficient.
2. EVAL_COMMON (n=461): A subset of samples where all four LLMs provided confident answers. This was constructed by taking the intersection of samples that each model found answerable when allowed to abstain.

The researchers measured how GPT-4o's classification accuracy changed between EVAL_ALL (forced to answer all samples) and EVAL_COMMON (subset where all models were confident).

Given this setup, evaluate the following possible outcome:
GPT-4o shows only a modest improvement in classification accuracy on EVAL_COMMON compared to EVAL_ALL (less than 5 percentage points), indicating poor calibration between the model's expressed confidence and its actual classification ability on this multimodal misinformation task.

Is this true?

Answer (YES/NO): NO